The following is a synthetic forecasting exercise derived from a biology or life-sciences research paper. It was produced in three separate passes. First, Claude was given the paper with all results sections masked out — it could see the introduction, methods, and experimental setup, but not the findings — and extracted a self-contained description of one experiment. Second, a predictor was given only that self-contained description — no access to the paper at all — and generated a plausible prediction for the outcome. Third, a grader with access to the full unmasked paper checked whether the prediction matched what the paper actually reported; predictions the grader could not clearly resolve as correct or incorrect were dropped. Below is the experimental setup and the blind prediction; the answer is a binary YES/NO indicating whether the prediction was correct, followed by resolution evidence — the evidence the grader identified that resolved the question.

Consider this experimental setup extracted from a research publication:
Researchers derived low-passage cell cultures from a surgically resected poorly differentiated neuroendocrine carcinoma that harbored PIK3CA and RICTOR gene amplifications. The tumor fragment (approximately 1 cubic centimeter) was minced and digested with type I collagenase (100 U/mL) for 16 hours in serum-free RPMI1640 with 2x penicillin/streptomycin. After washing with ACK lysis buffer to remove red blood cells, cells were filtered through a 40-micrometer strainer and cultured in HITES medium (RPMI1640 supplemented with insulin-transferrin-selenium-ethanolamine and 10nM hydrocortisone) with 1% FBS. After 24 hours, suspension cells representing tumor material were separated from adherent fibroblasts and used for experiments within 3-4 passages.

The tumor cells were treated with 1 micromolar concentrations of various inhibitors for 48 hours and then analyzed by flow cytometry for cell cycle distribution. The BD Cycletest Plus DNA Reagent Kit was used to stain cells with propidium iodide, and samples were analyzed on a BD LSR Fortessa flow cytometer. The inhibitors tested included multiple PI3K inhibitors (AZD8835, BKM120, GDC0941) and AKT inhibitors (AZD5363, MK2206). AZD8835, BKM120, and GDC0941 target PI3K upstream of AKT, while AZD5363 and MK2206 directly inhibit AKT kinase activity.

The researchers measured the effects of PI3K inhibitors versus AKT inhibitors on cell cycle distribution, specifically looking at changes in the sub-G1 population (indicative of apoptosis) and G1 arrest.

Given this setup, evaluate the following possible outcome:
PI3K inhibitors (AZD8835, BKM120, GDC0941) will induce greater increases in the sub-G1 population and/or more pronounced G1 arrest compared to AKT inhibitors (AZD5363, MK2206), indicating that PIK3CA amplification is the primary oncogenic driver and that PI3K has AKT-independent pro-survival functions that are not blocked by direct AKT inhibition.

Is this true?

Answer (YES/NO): NO